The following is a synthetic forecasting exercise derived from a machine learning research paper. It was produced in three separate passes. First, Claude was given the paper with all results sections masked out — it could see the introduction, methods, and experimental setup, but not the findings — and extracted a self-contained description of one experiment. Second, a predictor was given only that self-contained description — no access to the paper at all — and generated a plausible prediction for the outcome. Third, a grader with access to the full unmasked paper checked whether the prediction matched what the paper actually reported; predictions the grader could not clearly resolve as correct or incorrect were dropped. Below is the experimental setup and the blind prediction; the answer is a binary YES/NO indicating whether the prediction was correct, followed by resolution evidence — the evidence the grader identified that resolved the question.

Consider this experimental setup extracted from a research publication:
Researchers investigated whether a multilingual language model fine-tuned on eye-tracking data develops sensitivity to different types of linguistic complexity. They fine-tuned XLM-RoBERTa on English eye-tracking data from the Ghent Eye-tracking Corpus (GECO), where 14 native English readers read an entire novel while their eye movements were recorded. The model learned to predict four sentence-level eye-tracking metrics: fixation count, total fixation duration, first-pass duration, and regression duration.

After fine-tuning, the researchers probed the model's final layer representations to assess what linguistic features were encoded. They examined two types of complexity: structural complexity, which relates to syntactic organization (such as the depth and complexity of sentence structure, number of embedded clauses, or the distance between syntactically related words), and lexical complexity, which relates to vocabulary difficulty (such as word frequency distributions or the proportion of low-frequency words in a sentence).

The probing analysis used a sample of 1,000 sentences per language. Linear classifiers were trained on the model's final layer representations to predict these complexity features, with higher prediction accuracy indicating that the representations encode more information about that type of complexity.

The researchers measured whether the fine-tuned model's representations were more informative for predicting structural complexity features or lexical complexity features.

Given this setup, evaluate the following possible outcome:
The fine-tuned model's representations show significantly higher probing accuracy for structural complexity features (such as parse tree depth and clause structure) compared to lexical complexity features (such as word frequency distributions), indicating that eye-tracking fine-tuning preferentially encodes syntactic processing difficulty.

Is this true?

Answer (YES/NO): YES